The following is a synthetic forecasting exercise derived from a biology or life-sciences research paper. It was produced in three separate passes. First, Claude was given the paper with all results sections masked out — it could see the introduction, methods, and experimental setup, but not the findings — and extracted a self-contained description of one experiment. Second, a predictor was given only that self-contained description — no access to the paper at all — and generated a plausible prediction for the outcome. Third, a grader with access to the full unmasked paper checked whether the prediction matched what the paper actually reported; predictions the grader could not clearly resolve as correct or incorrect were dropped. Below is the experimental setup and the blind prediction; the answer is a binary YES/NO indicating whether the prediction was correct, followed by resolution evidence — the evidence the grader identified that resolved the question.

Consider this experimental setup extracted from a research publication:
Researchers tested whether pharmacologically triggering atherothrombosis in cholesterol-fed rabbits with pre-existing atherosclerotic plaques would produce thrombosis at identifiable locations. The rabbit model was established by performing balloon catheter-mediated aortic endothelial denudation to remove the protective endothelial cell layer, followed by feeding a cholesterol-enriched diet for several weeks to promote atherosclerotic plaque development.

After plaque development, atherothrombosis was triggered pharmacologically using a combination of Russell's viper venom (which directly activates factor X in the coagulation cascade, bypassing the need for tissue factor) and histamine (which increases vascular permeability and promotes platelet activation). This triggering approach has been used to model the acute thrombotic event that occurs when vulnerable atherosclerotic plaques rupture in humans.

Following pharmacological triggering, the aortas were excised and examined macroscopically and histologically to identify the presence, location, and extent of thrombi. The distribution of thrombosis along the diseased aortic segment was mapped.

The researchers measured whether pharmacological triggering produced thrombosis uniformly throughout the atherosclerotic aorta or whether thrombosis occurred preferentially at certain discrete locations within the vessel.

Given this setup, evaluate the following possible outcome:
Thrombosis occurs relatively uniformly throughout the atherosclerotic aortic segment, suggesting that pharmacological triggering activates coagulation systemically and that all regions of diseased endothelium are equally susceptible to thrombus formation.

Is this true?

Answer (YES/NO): NO